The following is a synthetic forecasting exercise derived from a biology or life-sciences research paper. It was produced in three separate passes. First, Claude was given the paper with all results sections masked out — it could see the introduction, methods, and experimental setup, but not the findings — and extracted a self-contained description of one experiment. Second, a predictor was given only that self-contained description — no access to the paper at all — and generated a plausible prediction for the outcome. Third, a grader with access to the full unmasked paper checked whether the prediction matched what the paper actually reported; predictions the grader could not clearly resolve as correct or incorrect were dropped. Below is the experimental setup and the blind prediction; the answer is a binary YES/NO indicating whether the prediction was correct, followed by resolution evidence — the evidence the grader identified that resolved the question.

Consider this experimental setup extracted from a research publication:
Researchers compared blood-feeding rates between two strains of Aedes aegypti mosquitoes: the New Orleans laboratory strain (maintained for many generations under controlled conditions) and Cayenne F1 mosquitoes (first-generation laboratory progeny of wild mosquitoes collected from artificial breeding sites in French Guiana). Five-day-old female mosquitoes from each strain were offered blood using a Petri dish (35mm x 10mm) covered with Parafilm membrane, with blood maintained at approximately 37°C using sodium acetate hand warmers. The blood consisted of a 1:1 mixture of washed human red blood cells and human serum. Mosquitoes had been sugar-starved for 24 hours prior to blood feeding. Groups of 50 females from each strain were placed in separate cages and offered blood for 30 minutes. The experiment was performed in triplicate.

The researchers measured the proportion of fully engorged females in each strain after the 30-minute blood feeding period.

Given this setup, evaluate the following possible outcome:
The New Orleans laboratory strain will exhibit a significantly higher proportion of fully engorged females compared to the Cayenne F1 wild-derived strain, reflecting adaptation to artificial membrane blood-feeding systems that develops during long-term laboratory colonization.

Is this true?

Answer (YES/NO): YES